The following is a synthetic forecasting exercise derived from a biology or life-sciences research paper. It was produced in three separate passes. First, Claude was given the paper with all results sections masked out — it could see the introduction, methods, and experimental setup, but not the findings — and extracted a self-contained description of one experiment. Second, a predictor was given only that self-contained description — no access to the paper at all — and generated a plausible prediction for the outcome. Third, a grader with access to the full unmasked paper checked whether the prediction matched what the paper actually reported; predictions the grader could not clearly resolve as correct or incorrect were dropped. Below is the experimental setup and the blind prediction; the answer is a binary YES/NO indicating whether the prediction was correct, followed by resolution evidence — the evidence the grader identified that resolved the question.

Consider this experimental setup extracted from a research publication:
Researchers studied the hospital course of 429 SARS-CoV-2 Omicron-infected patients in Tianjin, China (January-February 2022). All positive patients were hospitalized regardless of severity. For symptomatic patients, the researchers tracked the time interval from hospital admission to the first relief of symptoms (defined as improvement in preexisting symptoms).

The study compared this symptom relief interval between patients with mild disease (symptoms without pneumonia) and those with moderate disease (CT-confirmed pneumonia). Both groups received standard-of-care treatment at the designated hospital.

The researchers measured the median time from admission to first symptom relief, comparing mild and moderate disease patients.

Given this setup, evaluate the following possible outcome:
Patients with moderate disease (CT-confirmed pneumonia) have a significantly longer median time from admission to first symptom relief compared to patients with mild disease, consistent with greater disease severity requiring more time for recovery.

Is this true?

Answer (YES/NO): NO